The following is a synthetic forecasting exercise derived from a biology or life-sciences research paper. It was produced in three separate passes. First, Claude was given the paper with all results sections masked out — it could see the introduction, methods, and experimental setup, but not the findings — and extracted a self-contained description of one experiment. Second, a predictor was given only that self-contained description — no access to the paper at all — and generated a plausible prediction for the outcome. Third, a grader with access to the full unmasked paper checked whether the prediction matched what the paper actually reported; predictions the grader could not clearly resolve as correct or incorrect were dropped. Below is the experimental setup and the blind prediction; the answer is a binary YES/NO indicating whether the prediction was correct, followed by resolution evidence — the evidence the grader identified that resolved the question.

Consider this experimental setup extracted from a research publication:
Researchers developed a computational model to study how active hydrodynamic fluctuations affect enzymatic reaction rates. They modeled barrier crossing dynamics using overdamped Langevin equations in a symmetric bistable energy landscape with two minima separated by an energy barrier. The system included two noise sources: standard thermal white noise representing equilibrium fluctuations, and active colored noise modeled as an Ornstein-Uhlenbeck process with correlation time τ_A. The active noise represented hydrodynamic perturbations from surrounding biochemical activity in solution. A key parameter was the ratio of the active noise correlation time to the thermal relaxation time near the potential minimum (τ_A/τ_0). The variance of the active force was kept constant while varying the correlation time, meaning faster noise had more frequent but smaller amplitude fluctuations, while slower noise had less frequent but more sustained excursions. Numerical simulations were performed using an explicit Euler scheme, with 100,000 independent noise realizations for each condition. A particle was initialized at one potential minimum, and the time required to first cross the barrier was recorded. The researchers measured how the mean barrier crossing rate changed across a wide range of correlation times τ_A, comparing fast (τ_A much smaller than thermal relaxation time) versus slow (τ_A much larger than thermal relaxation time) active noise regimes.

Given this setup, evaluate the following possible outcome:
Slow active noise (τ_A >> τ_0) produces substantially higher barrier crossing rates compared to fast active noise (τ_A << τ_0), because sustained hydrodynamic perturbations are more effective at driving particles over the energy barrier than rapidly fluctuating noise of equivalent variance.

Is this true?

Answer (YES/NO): NO